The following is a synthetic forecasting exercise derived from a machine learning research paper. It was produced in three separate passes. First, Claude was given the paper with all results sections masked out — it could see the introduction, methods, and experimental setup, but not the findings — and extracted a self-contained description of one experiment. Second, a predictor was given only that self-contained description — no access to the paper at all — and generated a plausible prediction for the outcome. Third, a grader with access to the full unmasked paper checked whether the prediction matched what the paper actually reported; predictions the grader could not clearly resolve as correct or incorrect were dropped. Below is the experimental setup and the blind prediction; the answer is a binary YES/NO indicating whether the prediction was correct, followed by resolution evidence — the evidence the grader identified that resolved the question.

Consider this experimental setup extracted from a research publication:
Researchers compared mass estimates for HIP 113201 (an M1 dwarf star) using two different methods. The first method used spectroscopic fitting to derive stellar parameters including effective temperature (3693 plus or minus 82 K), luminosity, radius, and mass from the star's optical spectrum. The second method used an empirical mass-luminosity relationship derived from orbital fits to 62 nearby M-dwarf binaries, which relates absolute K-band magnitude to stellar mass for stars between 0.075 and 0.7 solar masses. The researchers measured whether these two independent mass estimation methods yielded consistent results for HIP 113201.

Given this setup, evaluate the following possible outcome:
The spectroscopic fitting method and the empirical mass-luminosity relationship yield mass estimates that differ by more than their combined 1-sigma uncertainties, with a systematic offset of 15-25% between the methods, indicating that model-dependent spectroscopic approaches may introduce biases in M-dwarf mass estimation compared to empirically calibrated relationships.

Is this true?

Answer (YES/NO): NO